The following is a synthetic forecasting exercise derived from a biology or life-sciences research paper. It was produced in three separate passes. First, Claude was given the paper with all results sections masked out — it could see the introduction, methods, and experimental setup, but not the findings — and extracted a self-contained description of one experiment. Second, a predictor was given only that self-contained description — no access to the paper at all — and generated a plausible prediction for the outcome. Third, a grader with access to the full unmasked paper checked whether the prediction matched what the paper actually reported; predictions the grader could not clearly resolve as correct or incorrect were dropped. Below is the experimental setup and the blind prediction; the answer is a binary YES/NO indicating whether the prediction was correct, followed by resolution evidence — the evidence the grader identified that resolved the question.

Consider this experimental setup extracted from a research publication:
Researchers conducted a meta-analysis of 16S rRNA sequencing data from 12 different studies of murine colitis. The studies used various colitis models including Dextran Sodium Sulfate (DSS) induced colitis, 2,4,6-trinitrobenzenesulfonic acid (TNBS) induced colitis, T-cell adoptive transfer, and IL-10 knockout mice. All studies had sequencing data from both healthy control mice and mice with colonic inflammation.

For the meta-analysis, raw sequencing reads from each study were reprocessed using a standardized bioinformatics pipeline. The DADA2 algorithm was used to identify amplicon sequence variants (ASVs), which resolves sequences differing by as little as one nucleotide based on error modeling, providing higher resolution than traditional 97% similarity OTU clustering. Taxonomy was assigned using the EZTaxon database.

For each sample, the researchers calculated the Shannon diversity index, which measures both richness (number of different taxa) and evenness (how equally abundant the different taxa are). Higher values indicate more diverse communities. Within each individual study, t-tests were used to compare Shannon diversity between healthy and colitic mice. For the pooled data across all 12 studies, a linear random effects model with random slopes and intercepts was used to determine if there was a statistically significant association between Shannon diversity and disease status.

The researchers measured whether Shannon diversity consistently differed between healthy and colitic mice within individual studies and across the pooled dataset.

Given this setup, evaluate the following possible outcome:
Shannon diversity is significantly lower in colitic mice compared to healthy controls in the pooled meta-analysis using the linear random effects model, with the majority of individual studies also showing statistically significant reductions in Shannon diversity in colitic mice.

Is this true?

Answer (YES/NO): NO